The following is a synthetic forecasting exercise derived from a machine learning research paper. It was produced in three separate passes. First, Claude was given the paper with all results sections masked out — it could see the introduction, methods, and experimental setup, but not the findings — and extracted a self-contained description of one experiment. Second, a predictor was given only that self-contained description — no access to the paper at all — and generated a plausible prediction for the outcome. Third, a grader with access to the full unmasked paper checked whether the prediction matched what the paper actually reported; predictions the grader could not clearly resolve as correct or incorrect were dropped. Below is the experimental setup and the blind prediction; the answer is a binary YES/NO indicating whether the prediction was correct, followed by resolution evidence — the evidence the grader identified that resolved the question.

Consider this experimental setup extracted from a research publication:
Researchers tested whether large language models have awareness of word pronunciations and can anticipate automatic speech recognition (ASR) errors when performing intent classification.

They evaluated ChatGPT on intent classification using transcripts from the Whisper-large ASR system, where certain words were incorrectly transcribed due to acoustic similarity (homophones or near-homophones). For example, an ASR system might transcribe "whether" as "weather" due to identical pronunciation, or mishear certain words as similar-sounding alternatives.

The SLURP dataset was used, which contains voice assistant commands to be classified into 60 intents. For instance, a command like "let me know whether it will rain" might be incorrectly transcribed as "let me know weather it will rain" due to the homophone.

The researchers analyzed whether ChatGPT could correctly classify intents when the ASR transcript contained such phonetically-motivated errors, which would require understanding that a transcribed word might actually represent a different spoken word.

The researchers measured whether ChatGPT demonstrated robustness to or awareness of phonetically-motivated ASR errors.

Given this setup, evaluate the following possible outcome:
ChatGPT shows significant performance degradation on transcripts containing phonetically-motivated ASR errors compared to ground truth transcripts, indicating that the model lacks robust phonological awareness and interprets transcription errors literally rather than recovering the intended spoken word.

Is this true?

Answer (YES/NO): YES